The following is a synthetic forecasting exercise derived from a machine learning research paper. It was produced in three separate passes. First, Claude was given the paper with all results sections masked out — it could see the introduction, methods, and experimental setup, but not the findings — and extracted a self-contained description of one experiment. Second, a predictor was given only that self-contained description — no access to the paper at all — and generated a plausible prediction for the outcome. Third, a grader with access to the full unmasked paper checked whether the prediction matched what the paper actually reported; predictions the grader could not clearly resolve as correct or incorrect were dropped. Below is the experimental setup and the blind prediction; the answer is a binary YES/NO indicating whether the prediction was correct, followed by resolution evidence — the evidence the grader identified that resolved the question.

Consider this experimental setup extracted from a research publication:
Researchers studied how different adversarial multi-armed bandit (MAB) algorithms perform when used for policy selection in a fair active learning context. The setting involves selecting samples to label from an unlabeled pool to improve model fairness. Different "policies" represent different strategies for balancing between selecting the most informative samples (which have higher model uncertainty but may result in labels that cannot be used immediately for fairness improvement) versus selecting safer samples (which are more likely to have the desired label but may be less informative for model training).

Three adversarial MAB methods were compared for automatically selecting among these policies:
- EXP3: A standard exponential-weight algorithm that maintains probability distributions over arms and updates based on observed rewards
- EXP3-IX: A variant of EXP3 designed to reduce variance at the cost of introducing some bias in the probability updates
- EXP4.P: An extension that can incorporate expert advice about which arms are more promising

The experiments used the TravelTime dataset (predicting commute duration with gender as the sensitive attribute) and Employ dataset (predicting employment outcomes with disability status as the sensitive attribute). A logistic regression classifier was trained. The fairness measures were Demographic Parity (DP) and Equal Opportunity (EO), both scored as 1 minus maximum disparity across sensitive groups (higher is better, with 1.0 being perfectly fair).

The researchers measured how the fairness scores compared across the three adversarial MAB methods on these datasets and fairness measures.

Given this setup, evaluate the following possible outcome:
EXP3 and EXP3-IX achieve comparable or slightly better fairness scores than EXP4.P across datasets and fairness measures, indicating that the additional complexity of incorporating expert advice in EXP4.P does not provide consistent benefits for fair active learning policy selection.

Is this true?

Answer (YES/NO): YES